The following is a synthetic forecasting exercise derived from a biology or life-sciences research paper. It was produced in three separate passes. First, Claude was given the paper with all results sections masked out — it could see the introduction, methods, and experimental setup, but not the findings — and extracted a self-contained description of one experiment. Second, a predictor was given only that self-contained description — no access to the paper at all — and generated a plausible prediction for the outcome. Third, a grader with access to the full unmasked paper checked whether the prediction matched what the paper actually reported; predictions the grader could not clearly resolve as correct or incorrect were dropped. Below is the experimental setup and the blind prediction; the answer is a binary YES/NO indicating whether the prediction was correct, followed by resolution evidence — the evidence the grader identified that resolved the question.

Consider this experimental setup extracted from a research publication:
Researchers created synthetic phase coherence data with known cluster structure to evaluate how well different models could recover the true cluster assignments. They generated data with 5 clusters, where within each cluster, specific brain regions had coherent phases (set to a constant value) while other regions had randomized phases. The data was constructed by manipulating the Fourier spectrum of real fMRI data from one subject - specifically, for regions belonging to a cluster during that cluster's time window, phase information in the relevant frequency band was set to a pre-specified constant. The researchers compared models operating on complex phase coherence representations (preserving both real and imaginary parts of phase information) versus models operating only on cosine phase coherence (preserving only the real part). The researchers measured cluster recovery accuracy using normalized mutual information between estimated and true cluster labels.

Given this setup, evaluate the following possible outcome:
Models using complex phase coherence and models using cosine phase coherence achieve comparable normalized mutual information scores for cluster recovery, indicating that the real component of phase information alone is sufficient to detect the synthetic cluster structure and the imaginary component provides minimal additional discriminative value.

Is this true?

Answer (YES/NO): NO